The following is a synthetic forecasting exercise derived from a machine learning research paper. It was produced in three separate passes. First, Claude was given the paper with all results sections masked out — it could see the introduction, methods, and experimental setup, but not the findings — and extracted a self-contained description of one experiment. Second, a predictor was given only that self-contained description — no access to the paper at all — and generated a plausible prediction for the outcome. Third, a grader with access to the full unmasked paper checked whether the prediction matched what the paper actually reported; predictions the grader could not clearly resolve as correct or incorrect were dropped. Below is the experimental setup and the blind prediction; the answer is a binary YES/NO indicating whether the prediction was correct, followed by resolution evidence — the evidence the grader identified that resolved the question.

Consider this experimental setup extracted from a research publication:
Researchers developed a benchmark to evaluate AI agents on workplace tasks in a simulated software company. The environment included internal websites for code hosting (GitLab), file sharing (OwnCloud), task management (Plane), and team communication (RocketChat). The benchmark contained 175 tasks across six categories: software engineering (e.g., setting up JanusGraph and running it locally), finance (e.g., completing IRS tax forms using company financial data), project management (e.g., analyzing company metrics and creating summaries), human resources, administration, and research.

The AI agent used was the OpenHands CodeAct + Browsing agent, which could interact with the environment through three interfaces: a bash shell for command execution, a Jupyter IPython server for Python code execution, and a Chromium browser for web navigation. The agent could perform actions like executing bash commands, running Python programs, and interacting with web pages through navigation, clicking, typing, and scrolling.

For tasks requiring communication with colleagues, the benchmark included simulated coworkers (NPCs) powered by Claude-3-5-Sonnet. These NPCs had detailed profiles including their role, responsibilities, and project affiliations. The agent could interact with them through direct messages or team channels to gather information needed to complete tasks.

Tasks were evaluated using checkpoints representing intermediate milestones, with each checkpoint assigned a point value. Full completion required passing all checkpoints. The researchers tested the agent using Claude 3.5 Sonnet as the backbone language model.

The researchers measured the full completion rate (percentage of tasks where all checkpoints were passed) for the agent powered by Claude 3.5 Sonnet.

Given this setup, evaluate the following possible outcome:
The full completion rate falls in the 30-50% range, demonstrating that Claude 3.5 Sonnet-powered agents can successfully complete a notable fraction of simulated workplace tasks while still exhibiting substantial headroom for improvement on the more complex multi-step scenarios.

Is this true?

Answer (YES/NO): NO